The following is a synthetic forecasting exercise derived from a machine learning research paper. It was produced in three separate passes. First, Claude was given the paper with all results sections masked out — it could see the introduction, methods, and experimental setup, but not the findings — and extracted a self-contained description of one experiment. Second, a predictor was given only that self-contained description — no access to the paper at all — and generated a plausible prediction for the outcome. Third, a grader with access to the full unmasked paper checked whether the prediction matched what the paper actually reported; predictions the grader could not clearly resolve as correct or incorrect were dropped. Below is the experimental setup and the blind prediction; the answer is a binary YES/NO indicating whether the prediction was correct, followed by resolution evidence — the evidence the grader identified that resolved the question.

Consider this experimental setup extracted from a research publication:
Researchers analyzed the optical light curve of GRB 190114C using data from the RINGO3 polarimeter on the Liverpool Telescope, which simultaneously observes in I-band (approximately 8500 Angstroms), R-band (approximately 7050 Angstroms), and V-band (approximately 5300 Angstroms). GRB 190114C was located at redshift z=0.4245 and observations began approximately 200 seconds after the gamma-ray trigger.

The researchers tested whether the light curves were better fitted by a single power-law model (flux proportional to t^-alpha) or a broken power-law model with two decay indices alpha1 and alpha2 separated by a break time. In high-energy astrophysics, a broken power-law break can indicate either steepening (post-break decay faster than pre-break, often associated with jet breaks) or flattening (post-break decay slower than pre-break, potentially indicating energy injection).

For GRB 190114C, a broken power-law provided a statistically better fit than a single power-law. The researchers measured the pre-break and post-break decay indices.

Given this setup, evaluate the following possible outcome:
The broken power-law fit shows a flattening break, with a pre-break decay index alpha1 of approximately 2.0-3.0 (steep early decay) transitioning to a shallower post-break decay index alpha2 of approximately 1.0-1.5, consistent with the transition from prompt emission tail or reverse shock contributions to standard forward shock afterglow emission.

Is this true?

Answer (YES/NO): NO